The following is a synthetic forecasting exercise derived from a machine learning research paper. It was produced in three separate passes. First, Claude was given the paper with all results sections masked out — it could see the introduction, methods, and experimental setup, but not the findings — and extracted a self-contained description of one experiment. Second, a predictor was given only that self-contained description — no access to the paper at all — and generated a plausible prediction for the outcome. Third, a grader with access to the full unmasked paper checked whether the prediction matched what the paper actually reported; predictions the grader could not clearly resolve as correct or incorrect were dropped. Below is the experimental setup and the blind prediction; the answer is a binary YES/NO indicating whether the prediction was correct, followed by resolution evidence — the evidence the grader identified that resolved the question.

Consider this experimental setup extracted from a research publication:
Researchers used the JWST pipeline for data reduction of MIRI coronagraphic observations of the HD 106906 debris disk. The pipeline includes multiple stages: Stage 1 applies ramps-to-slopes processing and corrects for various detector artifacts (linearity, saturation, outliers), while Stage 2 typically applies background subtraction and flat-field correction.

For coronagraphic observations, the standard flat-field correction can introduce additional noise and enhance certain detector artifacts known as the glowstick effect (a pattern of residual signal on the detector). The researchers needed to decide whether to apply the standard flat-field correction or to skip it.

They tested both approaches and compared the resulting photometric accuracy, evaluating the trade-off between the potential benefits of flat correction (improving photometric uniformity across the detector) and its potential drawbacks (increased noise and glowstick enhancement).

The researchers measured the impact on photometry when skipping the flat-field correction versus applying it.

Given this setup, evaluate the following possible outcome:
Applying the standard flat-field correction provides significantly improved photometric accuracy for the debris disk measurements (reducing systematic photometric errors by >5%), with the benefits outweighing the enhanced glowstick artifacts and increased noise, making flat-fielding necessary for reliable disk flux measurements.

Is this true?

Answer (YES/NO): NO